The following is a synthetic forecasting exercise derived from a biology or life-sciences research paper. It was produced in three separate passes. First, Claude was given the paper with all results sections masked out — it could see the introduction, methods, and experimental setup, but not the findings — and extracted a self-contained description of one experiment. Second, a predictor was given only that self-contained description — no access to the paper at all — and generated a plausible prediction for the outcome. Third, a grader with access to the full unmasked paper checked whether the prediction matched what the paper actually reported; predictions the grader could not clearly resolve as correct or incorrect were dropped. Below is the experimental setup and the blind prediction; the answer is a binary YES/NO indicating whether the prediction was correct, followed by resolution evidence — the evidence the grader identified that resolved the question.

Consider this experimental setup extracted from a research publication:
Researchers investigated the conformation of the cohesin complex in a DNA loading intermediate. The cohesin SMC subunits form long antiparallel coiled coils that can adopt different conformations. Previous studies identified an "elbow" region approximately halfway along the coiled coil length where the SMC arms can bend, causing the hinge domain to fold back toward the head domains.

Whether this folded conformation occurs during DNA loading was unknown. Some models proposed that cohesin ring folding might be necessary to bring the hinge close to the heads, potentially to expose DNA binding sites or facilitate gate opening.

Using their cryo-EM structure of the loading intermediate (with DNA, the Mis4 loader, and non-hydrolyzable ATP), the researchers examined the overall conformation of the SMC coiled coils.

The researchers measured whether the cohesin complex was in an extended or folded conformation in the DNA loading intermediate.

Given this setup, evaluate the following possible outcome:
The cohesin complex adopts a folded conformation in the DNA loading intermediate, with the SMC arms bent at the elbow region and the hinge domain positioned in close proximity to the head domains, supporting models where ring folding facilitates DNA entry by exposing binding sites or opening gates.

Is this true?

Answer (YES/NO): YES